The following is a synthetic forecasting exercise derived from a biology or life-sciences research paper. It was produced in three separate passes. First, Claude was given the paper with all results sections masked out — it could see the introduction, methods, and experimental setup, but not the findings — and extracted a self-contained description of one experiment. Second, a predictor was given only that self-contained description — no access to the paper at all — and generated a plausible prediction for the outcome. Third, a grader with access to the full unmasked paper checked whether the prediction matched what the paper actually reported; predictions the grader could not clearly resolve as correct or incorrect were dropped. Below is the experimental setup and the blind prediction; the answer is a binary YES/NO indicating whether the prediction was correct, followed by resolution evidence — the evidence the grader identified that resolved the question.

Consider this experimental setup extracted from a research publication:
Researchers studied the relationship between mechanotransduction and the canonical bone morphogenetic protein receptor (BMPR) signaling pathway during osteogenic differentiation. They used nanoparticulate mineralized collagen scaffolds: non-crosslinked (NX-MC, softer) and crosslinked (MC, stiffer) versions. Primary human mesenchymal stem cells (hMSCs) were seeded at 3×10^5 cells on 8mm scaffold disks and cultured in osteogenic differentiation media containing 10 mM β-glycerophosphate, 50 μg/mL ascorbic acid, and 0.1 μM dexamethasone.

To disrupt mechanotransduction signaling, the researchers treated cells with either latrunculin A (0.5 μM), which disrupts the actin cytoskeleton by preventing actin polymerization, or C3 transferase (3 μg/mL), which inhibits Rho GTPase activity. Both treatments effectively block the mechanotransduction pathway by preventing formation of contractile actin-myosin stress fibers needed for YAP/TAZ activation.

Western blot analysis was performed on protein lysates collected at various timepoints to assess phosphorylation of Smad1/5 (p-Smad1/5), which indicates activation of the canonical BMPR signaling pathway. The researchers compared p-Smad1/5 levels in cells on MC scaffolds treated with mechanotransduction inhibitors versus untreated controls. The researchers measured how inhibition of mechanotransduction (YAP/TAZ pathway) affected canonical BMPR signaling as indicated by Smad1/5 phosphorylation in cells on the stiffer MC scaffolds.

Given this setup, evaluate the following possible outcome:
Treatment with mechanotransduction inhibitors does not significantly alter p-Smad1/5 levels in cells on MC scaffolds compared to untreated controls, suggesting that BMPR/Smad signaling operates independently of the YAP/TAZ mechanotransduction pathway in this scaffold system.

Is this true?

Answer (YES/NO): NO